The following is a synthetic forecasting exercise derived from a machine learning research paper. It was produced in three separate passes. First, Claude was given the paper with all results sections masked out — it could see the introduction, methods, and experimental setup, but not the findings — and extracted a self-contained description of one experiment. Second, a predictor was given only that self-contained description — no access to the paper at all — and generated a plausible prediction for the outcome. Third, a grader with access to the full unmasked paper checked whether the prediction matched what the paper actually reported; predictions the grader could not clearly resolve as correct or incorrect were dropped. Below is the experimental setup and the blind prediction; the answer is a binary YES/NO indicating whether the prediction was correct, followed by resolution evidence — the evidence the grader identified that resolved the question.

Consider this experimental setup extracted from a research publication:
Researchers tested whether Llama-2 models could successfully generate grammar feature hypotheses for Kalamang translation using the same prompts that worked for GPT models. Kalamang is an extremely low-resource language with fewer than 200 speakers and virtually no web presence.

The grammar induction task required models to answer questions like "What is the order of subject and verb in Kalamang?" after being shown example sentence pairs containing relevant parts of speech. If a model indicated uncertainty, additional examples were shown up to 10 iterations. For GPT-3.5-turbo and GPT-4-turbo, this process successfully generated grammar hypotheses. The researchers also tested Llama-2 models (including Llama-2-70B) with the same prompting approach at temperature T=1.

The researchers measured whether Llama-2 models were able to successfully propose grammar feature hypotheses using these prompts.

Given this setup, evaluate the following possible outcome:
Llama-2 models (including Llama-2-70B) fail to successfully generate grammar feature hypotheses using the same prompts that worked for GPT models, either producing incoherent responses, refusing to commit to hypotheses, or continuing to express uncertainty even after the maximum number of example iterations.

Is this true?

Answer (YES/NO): YES